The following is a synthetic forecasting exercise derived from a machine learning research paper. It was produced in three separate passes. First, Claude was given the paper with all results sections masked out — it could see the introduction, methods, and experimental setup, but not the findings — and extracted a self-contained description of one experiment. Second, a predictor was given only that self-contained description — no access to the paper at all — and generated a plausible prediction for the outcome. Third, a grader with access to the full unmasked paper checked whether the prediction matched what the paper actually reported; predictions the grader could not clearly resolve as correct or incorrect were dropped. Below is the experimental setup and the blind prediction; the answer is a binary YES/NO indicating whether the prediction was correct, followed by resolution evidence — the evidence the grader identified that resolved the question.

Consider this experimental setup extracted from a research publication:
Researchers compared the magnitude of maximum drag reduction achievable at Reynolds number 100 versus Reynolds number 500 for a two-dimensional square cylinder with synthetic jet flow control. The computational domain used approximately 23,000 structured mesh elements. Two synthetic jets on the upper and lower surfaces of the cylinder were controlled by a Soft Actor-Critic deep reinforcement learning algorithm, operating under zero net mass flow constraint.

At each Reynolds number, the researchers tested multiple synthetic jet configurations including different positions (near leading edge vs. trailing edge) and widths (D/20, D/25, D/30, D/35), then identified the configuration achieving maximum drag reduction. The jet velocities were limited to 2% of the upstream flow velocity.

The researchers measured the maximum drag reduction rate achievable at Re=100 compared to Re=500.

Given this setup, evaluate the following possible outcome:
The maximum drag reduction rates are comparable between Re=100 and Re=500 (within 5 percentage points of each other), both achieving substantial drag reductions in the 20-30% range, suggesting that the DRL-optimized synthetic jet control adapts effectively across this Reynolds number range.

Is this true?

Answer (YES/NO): NO